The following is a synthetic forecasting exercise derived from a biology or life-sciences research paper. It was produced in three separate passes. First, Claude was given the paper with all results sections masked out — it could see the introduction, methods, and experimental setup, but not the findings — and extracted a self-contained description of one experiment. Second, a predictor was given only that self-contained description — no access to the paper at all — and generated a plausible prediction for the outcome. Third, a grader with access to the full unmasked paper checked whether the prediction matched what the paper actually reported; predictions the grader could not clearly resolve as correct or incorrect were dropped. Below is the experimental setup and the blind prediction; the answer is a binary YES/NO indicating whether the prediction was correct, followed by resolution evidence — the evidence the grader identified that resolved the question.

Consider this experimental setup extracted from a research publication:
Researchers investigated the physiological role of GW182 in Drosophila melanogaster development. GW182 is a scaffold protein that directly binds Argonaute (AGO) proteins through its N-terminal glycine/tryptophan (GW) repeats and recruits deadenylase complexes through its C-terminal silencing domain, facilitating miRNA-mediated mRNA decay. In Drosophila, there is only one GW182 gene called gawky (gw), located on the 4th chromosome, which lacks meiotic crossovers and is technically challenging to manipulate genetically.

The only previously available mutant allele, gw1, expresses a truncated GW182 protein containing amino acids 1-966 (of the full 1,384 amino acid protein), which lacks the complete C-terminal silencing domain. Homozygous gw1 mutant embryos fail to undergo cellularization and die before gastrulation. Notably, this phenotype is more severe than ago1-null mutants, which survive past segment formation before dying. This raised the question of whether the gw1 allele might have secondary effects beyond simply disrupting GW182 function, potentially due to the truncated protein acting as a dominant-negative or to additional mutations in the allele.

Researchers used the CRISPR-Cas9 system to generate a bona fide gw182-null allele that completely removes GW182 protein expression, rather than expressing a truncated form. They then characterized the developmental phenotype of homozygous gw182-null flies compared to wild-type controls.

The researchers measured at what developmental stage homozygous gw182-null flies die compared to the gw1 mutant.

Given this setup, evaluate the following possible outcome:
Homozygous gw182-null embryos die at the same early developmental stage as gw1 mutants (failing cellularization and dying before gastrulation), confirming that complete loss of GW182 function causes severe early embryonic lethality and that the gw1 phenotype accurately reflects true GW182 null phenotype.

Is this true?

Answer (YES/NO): NO